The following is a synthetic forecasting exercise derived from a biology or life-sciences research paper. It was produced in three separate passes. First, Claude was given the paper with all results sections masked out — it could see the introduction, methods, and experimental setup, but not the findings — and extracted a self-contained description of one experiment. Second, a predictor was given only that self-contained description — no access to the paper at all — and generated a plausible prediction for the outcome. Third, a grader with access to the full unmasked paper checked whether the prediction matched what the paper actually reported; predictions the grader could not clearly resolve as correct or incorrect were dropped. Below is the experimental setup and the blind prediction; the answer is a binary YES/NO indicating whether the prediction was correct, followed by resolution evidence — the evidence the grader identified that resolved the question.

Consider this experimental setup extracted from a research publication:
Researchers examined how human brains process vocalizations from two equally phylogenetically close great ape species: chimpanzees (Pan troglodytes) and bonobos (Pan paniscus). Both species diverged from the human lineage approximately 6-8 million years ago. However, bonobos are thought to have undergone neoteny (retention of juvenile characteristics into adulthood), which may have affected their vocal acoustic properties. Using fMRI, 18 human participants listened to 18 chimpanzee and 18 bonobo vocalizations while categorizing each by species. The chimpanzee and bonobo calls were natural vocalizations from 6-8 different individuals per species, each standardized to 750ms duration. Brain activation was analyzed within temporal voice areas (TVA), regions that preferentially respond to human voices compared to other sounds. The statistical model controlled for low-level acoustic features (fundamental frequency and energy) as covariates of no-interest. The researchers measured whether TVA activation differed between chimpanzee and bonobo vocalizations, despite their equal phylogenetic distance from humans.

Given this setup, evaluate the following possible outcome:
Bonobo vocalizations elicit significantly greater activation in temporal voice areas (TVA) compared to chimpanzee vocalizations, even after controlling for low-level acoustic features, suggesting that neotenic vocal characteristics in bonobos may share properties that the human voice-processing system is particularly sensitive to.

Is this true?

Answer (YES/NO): NO